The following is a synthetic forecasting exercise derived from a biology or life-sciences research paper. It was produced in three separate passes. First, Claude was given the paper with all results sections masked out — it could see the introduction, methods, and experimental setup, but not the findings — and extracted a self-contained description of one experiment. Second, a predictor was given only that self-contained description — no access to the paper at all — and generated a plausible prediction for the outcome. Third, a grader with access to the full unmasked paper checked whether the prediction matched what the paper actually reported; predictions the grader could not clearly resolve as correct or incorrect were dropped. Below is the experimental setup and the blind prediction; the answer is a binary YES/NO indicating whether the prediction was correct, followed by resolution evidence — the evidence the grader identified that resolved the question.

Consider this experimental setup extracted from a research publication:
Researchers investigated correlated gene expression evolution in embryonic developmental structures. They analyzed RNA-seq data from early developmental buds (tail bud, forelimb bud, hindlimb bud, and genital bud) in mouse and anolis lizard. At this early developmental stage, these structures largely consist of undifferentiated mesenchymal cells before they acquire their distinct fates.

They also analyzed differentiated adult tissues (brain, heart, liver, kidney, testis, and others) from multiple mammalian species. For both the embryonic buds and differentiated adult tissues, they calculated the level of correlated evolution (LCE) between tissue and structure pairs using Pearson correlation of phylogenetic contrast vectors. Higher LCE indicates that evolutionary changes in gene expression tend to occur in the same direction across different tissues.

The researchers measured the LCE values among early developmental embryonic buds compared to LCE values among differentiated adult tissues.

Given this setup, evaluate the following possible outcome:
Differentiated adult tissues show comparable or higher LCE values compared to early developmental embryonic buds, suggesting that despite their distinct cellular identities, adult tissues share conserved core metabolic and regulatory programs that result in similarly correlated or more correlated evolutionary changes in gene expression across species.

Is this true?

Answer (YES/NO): NO